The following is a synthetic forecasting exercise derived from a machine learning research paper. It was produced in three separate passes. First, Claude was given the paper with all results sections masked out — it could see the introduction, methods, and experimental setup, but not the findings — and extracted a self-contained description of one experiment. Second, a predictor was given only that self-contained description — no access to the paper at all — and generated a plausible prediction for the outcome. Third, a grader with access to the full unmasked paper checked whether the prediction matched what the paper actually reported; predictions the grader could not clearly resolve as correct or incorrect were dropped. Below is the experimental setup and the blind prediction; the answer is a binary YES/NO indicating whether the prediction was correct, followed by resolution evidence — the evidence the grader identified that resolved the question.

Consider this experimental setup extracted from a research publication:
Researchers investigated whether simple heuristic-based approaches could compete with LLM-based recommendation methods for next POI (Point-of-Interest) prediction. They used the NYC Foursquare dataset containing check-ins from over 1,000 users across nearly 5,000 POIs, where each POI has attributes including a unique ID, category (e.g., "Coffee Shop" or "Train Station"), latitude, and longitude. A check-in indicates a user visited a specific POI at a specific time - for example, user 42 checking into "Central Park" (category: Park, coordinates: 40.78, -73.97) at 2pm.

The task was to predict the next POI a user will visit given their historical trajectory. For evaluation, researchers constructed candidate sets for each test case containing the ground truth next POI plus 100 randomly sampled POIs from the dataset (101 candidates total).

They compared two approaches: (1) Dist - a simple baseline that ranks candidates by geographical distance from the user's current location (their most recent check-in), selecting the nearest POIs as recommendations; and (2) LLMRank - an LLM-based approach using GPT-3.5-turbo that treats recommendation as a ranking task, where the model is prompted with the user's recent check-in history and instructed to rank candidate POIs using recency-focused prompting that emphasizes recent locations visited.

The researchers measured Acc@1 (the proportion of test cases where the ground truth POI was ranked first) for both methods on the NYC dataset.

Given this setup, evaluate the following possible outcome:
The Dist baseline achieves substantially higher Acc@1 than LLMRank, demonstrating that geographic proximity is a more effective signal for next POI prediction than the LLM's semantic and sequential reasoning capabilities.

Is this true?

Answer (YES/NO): YES